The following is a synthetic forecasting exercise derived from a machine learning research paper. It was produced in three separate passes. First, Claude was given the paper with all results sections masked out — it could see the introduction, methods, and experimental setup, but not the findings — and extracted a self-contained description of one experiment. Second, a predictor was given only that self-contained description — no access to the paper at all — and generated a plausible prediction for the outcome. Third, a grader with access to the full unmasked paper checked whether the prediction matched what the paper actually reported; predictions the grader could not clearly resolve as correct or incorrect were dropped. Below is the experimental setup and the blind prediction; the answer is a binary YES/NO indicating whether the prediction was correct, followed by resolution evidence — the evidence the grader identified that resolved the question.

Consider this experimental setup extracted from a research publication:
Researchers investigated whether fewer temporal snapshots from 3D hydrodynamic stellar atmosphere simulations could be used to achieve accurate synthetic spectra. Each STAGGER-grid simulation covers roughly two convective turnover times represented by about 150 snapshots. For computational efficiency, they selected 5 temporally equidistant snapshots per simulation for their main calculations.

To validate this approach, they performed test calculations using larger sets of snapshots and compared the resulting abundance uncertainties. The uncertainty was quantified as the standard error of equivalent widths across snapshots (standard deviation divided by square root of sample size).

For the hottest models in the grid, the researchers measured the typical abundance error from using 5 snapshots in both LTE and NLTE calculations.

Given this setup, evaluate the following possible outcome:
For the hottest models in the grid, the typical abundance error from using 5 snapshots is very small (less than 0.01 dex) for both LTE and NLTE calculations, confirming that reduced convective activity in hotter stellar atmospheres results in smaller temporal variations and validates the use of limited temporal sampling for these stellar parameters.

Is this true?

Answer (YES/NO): NO